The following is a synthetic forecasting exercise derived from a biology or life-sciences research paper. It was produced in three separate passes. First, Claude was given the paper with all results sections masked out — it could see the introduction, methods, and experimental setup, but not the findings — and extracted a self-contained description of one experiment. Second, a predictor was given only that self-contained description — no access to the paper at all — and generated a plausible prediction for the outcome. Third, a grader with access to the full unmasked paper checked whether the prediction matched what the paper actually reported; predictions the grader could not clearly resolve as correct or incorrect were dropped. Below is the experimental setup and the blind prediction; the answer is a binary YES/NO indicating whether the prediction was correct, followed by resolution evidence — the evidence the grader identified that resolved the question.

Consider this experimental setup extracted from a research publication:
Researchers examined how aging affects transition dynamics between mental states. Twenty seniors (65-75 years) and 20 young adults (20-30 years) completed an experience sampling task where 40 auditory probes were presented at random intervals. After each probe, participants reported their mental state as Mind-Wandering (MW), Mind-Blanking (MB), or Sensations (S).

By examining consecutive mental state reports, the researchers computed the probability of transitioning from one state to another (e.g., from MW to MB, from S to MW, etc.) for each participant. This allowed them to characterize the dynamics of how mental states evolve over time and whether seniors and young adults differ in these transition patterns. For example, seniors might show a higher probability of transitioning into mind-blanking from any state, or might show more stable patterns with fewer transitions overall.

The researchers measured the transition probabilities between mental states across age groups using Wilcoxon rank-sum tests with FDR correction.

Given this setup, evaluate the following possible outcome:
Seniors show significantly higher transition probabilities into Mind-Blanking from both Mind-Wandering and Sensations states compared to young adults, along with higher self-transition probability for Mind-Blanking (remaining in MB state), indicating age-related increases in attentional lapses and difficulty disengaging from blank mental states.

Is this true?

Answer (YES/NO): NO